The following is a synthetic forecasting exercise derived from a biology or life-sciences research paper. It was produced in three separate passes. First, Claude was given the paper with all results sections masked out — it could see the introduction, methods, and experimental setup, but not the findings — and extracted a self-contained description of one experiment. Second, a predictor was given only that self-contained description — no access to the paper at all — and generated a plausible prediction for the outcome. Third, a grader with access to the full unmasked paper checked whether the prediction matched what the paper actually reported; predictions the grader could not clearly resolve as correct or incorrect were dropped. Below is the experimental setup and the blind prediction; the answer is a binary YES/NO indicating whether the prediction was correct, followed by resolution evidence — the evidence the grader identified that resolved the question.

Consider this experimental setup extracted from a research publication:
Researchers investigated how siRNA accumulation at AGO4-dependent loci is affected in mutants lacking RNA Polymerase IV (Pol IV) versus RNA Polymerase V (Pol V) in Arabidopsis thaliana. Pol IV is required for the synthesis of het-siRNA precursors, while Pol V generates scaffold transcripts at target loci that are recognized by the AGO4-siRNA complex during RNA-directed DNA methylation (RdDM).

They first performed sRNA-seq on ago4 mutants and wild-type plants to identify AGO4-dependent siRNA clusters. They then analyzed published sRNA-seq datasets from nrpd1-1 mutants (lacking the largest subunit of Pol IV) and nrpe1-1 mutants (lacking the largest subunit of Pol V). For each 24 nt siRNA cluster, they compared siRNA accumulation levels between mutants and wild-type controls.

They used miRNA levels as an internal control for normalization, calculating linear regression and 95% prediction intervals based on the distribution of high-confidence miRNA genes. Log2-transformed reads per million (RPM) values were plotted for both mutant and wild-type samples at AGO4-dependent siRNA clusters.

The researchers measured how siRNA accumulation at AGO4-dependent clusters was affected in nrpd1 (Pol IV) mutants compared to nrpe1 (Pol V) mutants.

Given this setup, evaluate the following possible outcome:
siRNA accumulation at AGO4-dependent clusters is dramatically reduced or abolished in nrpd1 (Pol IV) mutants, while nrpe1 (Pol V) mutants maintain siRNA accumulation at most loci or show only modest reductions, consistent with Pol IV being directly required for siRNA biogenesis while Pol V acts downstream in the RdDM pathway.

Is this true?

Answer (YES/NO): NO